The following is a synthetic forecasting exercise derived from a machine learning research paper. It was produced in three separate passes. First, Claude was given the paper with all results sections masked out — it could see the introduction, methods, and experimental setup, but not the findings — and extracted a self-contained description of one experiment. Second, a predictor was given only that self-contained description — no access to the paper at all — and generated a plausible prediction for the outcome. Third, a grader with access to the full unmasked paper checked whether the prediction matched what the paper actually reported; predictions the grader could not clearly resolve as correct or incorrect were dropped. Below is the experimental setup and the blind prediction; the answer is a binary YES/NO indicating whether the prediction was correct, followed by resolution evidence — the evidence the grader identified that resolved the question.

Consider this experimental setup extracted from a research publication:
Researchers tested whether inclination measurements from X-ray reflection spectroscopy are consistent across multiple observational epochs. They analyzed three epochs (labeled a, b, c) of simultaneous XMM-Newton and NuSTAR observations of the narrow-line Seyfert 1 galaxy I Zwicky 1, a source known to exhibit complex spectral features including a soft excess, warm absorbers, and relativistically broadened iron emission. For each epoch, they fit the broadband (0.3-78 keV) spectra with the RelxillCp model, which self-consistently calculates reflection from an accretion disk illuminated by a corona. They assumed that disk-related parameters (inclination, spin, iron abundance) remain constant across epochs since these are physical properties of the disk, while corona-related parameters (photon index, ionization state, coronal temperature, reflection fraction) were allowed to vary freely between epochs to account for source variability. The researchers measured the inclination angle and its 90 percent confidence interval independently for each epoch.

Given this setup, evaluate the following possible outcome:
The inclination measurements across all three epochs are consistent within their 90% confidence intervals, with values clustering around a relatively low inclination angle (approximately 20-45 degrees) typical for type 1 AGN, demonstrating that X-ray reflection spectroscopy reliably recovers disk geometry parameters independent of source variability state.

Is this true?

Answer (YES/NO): NO